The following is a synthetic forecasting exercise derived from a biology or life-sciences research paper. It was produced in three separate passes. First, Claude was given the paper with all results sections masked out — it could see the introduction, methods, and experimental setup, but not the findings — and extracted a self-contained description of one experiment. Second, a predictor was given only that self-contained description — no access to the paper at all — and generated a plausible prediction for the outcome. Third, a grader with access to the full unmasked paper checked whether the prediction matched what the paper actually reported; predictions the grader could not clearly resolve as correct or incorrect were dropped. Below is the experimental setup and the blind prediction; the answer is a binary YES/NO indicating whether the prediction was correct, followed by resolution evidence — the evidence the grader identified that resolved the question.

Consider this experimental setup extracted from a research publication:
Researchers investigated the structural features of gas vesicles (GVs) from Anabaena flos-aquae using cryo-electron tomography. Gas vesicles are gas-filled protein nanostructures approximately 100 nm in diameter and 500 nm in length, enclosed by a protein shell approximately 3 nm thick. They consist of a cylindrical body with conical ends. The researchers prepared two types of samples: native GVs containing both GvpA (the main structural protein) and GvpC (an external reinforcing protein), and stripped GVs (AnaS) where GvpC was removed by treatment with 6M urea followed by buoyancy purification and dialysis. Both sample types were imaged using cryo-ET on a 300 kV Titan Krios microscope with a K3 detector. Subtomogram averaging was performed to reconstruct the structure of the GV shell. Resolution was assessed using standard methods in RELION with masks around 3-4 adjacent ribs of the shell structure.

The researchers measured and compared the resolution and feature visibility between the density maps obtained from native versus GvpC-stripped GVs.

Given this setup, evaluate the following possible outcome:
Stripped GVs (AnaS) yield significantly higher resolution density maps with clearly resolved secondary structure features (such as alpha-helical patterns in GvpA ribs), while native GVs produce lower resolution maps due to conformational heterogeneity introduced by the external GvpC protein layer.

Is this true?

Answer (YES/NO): NO